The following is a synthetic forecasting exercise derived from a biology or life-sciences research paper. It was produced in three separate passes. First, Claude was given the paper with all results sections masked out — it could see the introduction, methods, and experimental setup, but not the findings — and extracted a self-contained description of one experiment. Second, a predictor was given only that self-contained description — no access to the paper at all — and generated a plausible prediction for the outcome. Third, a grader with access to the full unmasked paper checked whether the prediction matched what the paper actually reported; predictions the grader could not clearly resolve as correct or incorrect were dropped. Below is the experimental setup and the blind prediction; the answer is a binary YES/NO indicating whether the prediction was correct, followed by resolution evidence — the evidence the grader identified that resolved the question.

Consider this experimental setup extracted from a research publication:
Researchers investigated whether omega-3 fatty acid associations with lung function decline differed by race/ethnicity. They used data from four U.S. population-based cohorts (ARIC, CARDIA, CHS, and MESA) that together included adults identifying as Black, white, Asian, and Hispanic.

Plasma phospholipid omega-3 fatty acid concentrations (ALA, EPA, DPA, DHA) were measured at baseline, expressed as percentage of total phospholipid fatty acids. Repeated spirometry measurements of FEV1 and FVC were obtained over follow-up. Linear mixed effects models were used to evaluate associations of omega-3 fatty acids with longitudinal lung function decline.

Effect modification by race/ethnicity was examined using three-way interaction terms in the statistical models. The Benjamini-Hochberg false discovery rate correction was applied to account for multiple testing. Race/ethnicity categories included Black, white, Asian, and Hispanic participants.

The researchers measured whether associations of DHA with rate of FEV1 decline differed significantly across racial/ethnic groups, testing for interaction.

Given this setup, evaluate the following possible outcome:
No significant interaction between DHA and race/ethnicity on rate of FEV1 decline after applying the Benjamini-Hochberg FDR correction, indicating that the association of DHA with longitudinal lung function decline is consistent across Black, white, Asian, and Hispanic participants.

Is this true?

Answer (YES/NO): NO